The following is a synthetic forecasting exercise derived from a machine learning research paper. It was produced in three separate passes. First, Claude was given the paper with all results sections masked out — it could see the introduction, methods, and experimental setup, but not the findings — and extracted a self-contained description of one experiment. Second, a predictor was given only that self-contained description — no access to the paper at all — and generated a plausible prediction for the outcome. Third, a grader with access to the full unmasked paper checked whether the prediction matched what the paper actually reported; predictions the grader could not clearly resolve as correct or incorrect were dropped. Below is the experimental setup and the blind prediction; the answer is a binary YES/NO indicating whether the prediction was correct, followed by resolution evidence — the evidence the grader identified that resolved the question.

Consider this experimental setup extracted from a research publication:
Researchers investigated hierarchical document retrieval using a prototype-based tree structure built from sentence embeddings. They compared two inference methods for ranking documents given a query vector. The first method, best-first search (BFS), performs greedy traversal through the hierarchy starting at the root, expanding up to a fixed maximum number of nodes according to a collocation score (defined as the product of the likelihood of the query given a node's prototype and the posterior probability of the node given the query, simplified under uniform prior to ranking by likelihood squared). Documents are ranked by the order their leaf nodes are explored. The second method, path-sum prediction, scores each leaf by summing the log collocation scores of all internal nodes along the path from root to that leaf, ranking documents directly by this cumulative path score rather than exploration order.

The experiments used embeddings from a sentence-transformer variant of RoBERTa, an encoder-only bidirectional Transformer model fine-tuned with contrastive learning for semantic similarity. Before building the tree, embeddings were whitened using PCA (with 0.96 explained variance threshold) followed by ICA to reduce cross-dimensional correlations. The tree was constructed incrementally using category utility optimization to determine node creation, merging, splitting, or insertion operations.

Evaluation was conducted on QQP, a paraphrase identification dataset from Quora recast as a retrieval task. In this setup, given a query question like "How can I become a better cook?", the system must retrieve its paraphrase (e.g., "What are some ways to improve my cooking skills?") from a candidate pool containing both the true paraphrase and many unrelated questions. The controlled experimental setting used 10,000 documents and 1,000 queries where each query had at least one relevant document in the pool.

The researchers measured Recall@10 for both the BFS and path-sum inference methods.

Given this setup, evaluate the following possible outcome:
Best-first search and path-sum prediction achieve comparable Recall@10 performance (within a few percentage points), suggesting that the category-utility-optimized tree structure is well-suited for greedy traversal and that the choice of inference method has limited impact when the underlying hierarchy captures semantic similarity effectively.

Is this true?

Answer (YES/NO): YES